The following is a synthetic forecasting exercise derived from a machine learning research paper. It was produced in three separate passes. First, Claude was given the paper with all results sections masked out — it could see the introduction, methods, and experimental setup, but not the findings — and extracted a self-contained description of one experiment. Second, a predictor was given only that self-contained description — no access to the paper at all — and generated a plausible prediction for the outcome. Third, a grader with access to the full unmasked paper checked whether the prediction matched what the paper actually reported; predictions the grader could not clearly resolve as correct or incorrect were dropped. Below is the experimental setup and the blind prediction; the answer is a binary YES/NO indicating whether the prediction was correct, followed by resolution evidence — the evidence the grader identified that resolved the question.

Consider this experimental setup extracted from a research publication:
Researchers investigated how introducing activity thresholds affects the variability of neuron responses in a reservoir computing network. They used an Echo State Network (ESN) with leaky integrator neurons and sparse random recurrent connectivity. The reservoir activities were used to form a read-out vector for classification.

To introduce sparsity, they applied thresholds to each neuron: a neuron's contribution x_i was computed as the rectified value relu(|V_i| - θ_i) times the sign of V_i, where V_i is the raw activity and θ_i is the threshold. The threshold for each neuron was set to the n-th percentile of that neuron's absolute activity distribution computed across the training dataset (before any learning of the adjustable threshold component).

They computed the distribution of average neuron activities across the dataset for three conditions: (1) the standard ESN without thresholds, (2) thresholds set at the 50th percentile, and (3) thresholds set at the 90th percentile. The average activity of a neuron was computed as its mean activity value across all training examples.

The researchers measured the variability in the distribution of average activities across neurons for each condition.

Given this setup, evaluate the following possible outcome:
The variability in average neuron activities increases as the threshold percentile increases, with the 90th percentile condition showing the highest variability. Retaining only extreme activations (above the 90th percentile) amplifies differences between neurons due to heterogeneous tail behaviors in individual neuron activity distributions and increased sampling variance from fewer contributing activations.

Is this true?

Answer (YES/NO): NO